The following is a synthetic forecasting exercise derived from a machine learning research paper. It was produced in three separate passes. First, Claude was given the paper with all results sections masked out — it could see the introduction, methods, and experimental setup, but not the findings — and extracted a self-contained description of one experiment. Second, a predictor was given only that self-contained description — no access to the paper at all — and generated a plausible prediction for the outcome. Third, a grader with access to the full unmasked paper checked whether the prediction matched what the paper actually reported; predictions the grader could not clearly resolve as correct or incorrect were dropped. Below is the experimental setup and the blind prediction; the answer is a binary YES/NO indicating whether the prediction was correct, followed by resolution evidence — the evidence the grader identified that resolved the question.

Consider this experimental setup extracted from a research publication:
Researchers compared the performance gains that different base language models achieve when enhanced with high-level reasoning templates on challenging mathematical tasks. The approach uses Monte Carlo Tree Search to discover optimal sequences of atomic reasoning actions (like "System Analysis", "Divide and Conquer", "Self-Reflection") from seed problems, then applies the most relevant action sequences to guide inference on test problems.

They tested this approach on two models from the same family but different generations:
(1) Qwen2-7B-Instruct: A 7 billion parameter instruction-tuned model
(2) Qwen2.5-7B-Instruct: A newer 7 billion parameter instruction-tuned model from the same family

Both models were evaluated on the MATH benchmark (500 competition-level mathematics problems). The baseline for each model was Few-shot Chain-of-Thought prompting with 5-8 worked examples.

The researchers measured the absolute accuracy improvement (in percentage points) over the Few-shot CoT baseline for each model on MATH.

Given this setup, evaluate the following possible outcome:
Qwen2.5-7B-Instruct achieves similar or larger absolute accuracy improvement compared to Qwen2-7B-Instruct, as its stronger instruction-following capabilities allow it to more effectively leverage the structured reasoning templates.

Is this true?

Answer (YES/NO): NO